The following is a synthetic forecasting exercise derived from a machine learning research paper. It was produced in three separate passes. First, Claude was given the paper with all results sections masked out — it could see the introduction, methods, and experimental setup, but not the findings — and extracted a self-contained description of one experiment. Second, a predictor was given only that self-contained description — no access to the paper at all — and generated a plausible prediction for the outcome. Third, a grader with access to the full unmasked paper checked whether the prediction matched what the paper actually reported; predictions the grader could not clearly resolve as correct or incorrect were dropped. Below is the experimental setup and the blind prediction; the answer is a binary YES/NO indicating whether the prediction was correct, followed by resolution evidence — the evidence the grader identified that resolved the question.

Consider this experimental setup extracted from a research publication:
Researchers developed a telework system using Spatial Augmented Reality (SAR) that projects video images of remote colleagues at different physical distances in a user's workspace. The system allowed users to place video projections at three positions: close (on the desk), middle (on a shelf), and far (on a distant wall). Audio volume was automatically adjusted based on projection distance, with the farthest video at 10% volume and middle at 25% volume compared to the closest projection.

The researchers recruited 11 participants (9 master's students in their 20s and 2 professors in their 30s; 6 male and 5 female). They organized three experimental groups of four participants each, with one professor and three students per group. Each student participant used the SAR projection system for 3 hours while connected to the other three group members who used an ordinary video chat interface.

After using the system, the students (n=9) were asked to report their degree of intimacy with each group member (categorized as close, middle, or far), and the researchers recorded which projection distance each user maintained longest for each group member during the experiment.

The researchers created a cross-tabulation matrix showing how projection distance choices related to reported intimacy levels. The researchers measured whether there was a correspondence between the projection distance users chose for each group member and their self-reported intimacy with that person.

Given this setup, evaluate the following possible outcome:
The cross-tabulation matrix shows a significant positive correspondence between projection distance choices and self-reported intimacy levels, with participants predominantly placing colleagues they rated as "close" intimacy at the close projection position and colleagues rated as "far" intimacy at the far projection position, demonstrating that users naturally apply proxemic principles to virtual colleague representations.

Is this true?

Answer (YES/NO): YES